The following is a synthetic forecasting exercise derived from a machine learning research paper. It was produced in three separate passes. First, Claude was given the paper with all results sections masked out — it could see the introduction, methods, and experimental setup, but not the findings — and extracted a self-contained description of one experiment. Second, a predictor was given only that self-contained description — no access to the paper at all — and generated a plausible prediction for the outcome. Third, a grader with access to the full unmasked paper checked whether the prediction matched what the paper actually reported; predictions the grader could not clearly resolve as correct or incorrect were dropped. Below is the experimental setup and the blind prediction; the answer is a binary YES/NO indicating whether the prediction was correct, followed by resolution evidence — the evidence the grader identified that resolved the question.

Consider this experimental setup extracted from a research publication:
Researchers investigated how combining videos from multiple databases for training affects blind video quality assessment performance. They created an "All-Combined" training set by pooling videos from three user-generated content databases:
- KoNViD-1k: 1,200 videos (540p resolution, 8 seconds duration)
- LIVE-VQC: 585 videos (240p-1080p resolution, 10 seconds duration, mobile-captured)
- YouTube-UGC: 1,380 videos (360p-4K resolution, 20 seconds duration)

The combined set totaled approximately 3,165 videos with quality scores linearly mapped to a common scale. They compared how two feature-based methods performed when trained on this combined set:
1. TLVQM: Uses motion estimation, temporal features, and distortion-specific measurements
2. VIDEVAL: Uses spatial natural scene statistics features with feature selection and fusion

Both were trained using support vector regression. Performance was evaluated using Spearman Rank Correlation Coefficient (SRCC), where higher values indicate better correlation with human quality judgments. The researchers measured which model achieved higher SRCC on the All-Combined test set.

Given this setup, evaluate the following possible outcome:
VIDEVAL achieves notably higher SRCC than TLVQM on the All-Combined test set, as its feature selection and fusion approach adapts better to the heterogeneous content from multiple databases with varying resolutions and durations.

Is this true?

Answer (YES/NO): YES